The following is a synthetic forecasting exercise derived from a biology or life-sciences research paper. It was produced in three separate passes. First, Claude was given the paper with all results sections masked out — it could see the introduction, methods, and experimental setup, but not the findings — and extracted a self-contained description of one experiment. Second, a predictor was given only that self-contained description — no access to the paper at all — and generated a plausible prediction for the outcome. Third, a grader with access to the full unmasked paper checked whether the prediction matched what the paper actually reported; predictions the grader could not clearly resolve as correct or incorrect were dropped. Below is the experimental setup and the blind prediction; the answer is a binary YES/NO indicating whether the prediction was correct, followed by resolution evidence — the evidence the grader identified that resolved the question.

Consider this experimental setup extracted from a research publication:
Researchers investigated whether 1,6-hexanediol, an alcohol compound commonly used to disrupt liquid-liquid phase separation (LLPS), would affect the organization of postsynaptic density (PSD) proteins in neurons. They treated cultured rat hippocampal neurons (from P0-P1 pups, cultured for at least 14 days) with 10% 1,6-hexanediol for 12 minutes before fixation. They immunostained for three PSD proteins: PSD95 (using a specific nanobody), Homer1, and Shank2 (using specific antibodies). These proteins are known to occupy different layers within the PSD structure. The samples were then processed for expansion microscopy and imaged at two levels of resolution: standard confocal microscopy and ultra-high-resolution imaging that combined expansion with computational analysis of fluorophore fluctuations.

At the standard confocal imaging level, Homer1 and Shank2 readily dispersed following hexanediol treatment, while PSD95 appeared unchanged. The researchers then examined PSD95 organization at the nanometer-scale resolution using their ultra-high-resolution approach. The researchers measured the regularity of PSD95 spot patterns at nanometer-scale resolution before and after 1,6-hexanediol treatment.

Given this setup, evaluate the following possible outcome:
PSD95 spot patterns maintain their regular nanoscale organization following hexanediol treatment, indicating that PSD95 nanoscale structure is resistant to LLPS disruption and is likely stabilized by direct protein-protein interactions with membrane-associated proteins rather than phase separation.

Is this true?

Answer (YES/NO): NO